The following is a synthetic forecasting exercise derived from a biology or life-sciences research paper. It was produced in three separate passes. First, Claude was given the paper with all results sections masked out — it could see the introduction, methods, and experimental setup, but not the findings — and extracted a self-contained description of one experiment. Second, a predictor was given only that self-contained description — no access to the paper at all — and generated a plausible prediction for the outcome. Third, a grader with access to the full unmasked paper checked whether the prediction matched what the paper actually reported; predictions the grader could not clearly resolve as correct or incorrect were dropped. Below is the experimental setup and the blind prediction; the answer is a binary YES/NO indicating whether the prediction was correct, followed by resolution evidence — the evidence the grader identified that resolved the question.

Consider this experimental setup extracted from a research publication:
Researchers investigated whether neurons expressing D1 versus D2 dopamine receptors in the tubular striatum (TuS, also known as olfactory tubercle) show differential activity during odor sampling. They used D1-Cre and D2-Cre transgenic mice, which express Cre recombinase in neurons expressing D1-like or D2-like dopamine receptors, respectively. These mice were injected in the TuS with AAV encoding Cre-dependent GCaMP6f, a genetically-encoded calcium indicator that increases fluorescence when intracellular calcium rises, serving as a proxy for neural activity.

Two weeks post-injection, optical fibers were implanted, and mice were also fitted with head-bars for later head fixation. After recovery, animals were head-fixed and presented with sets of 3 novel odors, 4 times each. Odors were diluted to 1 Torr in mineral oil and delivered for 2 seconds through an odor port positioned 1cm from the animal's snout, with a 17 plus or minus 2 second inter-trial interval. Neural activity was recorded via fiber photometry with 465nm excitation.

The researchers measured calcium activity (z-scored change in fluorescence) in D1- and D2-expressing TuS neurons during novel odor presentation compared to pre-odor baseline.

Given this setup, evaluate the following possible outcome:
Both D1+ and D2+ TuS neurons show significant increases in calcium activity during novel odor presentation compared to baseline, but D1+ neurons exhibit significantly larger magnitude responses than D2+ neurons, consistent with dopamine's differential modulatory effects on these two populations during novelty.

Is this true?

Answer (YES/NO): NO